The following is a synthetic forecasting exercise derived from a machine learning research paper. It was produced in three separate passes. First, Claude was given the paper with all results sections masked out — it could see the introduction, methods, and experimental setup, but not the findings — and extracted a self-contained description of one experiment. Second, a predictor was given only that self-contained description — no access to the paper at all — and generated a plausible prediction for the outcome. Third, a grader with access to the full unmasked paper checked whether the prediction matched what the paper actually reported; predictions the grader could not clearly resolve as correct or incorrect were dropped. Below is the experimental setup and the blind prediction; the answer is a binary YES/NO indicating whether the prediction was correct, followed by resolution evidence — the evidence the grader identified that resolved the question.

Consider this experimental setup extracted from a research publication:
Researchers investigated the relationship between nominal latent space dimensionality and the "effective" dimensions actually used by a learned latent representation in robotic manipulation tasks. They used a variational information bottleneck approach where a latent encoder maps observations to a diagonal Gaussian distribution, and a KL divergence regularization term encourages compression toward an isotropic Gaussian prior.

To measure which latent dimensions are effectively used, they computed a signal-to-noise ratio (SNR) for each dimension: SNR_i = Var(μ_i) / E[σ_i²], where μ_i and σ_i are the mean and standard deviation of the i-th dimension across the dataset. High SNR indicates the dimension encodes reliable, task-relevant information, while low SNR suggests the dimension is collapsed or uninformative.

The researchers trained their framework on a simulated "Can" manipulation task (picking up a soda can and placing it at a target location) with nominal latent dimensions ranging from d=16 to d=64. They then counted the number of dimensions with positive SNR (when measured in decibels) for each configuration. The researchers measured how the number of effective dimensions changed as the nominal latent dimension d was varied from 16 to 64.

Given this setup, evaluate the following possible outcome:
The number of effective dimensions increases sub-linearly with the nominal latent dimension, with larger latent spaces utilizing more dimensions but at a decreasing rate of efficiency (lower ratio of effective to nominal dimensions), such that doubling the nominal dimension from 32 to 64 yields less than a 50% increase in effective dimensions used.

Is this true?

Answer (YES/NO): NO